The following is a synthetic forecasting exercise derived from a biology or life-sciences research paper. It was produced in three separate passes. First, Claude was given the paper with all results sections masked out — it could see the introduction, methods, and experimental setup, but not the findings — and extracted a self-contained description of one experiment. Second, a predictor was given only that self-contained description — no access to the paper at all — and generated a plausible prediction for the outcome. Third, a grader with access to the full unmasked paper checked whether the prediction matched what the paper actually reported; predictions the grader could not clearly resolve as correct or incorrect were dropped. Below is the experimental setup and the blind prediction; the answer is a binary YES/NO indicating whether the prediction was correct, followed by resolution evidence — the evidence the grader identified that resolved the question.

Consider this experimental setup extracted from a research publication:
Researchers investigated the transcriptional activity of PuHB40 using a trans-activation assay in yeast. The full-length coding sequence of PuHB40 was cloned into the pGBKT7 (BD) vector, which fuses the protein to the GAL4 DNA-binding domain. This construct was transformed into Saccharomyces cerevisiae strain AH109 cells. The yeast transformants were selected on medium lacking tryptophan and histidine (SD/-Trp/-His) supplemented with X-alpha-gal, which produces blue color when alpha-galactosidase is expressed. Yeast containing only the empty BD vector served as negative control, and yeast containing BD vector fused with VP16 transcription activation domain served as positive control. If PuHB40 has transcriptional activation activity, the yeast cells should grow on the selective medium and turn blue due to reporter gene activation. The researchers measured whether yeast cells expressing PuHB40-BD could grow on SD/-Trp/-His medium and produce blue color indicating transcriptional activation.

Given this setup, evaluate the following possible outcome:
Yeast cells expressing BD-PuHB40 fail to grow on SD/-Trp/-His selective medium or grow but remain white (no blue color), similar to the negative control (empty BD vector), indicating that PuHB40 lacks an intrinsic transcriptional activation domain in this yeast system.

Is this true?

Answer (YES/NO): NO